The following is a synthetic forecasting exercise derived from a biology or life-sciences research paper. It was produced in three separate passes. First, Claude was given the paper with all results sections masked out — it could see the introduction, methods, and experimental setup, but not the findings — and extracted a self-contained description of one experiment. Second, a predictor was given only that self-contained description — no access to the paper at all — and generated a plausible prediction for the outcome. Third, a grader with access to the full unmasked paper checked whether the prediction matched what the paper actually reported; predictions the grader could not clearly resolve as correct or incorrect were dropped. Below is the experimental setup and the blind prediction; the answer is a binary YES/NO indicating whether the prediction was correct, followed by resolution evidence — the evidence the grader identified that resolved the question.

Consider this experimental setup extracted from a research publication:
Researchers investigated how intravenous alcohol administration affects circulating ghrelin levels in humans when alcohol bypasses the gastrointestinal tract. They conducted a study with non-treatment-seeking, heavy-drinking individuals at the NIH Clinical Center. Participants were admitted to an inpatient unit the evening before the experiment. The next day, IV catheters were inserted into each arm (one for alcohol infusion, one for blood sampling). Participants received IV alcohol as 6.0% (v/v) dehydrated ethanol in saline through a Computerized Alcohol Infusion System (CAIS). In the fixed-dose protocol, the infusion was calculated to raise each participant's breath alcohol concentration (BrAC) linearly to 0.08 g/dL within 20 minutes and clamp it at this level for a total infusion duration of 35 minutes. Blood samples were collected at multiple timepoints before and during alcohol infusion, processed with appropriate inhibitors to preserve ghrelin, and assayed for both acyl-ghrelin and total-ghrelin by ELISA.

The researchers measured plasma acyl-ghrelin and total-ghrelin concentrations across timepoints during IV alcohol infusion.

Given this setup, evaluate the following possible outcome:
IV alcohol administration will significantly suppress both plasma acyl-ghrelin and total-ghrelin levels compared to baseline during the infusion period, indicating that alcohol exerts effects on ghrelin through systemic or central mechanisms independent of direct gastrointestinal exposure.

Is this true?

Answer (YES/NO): NO